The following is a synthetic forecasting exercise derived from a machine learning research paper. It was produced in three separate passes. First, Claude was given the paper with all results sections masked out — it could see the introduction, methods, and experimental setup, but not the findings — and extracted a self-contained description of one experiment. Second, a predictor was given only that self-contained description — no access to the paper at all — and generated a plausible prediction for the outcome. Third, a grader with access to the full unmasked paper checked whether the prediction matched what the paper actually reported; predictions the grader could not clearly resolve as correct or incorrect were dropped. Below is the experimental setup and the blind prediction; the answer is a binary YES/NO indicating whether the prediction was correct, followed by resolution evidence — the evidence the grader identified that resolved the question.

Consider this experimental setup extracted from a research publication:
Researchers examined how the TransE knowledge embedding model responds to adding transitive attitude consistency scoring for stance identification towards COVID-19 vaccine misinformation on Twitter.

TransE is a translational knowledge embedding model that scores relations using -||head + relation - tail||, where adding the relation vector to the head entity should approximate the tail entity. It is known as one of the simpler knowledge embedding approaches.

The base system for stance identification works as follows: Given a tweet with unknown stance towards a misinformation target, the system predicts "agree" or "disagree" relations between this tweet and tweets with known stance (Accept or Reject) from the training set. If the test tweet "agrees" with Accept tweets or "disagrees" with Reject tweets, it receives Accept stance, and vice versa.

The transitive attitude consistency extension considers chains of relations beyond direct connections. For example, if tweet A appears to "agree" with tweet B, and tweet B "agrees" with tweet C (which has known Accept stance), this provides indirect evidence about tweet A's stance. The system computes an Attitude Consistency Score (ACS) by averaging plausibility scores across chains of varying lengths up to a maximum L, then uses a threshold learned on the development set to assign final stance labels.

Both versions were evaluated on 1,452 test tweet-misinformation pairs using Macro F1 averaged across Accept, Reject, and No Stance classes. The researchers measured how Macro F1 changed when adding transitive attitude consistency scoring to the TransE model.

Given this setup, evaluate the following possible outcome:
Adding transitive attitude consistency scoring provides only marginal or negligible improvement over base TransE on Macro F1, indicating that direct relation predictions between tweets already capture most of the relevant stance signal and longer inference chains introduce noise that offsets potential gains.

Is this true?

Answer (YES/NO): NO